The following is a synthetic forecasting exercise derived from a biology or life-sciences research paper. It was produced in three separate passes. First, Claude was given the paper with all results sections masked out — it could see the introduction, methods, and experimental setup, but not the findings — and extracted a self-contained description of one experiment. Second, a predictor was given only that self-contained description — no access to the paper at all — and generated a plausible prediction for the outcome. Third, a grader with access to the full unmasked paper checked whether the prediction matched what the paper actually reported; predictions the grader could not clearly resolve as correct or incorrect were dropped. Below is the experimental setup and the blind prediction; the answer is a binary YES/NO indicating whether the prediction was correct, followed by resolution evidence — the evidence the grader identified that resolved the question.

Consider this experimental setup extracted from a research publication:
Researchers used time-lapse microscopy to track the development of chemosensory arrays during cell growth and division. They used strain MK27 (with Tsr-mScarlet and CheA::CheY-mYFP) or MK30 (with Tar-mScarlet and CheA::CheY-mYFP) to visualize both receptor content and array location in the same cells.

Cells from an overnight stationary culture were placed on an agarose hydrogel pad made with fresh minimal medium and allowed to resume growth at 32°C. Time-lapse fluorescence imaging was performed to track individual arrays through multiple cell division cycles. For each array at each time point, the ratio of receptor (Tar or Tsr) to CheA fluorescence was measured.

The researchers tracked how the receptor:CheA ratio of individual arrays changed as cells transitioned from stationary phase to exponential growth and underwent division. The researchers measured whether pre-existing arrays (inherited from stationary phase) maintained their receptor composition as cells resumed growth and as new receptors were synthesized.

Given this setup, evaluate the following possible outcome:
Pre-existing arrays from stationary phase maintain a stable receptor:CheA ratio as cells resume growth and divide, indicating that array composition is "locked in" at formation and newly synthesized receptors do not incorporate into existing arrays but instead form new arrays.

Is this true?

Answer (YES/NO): NO